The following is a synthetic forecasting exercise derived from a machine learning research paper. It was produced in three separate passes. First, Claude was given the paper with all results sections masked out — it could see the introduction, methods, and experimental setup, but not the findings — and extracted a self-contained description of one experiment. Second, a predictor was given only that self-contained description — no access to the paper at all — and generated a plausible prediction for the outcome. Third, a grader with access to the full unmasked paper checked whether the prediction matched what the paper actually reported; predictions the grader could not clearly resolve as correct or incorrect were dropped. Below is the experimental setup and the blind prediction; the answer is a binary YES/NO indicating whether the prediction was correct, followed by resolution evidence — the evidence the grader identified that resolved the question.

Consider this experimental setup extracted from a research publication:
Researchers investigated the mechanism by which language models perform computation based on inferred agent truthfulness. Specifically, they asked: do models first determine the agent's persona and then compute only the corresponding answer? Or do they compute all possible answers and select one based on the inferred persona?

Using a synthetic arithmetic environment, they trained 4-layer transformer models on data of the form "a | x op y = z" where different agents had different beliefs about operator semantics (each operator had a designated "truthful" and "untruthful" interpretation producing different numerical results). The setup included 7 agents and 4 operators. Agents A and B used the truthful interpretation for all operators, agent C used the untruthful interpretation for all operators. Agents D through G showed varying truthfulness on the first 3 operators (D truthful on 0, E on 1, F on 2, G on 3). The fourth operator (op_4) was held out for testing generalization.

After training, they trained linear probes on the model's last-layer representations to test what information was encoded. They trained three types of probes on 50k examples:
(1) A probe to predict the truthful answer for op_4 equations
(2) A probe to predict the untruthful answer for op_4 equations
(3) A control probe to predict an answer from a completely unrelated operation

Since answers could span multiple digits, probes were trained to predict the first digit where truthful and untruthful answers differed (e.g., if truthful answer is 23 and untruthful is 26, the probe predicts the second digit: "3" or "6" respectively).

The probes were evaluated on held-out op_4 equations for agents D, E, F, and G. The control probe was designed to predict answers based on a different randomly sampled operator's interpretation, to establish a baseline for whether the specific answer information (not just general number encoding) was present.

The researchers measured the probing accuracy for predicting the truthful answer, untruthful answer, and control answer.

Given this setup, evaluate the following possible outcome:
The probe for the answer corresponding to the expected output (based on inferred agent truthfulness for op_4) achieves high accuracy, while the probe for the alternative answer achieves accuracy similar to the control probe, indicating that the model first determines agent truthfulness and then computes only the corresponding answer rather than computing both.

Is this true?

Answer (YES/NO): NO